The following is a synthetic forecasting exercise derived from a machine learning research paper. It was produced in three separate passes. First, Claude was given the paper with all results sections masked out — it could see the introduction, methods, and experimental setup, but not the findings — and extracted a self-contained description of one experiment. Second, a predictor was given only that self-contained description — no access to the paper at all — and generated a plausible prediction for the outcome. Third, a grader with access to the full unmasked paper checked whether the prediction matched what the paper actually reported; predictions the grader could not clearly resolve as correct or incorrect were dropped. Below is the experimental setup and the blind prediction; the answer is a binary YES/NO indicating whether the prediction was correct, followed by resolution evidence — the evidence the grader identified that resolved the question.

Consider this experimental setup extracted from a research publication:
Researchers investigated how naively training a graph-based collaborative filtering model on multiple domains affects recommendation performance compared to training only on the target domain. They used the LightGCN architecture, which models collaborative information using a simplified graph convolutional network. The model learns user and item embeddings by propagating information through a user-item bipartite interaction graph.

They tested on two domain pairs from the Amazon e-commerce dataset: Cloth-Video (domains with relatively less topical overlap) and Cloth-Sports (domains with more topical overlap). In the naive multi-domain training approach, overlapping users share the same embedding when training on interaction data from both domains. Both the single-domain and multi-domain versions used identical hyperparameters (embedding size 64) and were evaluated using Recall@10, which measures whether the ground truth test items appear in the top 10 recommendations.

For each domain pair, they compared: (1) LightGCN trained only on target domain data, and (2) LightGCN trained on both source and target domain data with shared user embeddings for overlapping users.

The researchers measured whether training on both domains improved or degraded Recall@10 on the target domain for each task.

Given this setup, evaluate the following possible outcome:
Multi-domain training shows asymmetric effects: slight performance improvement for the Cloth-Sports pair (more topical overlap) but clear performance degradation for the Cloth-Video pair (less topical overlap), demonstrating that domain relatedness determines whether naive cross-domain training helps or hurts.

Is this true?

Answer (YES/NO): YES